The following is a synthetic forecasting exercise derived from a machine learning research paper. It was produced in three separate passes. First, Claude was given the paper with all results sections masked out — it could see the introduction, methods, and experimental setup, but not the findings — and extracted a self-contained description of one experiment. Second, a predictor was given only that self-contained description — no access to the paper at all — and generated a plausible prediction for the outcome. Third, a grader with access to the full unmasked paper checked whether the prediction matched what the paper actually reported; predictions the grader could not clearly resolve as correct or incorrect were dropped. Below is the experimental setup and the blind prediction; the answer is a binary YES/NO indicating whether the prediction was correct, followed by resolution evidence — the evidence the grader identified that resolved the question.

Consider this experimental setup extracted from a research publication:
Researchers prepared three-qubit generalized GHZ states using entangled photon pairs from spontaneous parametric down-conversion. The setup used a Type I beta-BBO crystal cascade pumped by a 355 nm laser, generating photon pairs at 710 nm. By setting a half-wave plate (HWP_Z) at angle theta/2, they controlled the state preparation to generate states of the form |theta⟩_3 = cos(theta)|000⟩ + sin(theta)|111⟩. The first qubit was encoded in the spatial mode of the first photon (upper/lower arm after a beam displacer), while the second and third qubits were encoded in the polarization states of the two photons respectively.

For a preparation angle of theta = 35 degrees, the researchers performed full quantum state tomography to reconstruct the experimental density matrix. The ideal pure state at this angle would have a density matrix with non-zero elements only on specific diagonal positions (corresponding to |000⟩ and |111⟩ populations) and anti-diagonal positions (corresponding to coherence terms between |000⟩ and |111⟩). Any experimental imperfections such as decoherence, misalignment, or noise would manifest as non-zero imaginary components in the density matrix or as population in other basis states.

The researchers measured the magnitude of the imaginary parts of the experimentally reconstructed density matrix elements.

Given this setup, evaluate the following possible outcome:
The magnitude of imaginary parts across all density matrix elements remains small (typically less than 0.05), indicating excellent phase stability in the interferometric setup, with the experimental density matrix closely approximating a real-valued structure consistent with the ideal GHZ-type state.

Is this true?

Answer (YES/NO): YES